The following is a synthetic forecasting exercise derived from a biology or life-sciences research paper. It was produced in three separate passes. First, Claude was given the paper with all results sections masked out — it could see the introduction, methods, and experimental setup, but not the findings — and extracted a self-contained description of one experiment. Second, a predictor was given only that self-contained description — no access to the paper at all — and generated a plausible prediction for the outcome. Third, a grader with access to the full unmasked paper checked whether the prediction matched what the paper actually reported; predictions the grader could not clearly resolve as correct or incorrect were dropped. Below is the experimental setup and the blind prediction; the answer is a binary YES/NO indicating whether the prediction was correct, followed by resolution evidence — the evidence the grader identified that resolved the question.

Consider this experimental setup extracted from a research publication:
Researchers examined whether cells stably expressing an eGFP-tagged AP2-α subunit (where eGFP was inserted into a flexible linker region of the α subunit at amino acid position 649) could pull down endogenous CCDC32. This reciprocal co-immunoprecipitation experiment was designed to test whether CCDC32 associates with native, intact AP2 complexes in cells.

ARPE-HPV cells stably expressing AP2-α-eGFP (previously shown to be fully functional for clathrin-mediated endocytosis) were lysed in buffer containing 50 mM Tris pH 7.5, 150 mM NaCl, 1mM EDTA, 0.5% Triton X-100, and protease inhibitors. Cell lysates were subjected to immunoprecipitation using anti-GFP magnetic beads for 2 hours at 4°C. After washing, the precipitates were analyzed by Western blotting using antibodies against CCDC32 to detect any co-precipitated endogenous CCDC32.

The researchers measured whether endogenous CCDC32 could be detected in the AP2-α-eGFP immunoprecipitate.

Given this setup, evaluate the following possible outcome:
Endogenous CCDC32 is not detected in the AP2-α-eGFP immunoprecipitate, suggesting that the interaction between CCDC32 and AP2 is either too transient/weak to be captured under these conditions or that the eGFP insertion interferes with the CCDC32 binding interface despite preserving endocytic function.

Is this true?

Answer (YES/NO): NO